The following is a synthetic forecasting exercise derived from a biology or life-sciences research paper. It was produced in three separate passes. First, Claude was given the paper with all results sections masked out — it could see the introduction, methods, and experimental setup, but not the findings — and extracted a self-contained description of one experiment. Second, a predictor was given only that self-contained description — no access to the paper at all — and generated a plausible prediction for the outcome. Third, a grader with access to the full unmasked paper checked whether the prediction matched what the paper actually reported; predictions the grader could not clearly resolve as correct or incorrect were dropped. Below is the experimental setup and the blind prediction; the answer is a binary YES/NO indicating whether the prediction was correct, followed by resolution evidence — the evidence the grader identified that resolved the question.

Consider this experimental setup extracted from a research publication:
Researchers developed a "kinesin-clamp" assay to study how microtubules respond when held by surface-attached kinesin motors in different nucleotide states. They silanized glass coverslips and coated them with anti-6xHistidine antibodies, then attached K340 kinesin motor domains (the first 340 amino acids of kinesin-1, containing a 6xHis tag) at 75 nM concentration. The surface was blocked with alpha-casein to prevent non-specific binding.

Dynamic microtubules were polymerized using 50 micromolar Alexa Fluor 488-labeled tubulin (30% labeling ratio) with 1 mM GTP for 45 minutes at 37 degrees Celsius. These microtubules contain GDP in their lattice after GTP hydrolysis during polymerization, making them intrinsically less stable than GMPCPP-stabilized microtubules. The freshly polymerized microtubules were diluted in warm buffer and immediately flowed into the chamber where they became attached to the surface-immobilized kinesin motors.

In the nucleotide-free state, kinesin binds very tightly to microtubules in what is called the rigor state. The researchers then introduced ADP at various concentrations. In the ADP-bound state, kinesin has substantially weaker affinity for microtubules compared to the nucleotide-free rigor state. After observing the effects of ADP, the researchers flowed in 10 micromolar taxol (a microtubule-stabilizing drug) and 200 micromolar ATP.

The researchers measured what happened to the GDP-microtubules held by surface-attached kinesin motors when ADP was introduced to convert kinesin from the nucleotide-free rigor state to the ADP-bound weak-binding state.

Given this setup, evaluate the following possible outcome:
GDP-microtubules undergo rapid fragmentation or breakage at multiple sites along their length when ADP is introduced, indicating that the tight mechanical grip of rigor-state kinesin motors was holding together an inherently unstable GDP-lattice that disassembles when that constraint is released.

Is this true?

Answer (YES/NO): NO